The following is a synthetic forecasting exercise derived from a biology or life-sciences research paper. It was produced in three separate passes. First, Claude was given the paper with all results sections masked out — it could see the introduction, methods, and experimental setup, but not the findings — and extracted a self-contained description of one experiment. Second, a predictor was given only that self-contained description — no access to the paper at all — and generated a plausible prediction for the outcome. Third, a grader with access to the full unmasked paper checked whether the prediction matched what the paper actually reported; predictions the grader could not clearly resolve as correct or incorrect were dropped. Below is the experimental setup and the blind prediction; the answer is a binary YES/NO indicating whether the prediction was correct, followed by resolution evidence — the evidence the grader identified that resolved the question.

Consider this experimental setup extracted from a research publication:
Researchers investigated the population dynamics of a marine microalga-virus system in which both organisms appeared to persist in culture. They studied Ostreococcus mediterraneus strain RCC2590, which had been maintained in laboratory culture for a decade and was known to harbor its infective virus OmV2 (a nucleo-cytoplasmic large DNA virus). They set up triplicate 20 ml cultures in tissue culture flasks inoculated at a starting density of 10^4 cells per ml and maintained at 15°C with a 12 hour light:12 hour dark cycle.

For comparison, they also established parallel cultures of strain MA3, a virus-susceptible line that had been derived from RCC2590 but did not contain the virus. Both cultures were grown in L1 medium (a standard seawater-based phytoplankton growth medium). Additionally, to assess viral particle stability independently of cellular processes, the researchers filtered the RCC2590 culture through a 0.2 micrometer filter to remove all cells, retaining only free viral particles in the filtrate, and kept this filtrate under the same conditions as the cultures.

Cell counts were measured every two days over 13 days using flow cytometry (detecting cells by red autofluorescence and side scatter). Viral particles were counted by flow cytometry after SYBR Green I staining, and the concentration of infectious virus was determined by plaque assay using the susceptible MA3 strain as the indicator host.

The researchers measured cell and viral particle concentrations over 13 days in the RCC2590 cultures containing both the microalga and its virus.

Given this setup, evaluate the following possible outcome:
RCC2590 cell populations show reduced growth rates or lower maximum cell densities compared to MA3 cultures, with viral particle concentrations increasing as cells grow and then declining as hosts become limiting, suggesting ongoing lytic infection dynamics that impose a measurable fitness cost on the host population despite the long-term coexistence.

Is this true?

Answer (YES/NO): NO